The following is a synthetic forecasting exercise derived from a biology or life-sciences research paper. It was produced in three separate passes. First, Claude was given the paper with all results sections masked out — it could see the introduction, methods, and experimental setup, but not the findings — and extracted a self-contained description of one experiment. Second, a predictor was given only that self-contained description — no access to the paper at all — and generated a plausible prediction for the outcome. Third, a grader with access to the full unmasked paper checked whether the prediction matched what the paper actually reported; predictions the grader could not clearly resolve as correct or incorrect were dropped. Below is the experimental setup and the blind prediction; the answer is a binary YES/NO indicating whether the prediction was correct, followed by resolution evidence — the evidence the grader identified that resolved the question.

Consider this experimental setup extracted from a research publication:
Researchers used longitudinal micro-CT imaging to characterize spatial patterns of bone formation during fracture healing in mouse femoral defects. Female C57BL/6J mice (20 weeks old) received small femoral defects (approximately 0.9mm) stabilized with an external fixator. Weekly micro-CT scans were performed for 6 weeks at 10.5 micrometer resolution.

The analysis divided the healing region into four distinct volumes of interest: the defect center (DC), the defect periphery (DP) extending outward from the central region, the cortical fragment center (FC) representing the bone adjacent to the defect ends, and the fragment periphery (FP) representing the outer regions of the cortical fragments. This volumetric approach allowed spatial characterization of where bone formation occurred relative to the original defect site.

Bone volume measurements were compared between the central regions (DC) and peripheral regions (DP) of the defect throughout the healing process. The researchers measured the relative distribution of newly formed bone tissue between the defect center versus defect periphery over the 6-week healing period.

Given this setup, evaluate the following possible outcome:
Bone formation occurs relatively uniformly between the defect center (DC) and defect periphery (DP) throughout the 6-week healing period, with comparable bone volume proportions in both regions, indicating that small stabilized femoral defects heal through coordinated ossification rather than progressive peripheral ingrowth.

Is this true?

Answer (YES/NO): NO